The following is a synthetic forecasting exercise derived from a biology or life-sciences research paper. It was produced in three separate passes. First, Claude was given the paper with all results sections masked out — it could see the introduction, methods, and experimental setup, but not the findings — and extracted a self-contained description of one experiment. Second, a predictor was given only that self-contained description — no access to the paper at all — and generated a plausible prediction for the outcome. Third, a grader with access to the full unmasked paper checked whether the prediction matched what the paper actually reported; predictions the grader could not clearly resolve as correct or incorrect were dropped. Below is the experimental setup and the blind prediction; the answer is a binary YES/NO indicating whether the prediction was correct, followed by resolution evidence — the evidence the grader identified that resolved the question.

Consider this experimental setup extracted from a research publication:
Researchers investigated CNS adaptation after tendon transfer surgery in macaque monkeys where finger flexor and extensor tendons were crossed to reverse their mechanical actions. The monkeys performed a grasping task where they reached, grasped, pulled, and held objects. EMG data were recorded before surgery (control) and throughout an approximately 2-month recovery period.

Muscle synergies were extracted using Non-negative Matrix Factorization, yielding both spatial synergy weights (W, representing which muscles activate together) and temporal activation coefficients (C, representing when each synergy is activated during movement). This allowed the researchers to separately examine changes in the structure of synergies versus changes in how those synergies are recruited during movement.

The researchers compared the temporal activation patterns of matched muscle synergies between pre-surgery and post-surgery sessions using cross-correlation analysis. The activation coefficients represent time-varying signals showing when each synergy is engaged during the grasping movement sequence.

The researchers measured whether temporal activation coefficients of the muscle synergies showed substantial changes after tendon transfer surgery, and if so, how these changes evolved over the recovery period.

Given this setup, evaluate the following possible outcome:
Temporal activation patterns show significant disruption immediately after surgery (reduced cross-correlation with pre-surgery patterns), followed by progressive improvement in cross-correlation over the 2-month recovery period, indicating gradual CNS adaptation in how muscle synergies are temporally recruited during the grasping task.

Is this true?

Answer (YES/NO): NO